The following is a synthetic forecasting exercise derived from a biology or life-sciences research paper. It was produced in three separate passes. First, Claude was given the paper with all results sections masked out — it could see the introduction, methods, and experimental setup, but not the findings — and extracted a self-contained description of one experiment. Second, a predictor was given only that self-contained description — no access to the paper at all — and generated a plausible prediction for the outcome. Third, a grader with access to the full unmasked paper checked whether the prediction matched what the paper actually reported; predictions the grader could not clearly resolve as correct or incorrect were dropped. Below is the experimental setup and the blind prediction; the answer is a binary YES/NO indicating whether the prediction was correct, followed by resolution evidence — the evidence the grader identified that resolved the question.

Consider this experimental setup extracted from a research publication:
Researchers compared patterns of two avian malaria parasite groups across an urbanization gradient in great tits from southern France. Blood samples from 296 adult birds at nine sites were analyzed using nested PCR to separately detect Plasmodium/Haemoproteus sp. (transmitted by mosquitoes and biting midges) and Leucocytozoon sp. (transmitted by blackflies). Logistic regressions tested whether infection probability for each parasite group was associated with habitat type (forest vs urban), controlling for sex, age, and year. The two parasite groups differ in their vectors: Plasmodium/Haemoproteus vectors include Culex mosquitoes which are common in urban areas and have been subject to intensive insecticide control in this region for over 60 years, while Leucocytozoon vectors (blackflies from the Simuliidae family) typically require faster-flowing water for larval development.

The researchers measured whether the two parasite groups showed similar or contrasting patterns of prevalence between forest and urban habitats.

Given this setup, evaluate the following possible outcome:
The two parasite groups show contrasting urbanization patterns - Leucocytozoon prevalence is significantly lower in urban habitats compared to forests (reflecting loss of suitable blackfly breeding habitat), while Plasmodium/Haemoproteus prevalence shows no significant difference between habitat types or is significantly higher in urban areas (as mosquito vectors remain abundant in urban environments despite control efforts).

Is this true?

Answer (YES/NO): NO